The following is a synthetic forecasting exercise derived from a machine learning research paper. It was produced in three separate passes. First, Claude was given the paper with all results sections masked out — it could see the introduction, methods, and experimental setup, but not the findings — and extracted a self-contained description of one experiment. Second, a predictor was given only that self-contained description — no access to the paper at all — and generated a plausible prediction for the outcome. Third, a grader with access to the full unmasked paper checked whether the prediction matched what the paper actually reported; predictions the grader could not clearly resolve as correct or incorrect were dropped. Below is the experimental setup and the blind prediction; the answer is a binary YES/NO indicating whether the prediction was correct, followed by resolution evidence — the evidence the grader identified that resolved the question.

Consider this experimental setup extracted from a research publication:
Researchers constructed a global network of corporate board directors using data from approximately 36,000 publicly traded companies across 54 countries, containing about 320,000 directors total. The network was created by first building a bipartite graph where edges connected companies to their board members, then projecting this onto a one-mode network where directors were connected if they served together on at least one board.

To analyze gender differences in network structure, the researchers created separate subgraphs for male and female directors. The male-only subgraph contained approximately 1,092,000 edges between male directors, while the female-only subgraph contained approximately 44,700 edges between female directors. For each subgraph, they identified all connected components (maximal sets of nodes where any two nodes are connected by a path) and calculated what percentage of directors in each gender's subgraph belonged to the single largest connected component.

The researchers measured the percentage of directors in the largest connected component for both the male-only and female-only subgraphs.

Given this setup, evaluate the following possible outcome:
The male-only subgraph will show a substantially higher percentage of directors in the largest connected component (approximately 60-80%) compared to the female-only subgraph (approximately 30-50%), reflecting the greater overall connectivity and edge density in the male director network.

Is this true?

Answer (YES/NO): NO